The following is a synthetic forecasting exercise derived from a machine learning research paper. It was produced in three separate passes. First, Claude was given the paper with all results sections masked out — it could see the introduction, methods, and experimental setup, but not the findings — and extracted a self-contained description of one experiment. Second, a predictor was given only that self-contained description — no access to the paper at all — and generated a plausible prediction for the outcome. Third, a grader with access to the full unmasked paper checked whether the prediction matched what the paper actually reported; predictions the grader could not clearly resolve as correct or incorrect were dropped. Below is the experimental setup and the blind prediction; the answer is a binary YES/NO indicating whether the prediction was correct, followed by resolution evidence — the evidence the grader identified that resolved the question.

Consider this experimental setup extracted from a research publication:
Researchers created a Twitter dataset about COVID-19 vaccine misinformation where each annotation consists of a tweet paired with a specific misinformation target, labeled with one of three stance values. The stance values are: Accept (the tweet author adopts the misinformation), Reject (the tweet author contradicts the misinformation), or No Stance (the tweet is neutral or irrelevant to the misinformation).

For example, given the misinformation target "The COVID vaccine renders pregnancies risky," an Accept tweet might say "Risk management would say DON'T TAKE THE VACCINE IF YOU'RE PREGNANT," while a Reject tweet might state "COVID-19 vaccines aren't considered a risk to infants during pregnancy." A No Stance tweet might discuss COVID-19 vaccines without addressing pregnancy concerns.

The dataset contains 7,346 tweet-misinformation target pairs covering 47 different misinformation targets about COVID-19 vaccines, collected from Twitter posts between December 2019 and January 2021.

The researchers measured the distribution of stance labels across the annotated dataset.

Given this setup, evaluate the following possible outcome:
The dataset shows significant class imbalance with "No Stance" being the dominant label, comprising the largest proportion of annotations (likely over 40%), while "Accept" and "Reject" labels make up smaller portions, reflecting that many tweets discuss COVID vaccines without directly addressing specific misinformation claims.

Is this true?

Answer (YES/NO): NO